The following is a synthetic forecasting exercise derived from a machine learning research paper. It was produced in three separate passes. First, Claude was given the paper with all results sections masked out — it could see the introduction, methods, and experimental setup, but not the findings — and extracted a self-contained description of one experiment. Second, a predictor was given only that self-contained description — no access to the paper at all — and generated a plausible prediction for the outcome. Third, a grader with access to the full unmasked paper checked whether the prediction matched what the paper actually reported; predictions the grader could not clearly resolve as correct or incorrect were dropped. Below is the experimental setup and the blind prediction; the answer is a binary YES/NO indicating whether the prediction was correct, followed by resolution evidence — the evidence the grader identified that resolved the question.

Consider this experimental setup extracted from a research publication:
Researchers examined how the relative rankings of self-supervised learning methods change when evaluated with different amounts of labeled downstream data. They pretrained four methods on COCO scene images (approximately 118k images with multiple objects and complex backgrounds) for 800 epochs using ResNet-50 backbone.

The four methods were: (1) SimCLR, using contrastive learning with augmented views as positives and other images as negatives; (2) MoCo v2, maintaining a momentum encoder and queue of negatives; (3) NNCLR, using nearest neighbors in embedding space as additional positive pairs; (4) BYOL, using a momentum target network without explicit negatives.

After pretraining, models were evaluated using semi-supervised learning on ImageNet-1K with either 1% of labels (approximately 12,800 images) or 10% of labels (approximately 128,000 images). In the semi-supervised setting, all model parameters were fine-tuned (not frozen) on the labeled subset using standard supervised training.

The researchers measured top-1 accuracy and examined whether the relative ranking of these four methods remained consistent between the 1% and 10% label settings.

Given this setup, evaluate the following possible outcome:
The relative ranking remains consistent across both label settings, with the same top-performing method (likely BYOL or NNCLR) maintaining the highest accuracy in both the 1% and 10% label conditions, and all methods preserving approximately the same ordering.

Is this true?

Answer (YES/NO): YES